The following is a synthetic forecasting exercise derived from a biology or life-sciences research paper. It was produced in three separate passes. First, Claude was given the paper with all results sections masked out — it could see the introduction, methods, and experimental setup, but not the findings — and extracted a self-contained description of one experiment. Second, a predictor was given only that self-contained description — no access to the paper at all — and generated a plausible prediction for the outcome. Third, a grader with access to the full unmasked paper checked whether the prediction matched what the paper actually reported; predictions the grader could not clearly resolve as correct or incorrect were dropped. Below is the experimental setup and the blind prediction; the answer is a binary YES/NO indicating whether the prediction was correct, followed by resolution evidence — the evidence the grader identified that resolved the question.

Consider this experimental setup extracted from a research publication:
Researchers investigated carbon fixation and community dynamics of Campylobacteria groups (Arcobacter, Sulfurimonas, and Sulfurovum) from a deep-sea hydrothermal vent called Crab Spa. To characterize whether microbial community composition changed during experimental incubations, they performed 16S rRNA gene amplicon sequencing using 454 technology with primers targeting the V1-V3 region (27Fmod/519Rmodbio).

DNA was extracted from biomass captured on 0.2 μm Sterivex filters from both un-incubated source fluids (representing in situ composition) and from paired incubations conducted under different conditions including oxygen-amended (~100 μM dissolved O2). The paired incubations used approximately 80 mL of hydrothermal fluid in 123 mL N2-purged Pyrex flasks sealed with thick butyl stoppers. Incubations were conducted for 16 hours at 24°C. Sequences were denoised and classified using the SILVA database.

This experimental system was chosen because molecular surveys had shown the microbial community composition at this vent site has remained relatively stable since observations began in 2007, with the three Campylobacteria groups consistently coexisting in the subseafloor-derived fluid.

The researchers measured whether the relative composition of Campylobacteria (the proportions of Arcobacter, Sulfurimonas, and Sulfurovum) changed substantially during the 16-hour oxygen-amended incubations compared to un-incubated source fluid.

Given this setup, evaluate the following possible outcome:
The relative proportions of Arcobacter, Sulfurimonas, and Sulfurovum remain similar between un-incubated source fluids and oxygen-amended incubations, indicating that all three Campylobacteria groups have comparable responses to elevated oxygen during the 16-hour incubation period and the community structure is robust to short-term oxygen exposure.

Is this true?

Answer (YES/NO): NO